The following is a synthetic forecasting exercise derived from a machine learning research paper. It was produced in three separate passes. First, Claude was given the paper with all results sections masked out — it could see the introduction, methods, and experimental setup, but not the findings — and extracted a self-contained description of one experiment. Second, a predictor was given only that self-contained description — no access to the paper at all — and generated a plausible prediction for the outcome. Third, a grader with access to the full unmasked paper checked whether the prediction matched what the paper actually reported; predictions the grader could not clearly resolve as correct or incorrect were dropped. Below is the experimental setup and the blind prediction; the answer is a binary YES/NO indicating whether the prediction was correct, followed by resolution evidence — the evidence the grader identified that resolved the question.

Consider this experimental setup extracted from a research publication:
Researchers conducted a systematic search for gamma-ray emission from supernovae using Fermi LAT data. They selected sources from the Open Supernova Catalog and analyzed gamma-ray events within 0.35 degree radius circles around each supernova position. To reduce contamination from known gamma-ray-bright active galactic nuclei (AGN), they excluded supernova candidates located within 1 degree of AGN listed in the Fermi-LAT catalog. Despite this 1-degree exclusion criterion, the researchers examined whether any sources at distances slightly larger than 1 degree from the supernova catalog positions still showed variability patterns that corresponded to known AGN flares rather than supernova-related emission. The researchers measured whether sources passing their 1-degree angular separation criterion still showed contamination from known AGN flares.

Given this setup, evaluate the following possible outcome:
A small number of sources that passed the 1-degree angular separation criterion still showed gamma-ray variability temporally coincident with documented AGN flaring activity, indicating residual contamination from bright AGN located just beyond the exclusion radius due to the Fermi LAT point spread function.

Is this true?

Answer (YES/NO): YES